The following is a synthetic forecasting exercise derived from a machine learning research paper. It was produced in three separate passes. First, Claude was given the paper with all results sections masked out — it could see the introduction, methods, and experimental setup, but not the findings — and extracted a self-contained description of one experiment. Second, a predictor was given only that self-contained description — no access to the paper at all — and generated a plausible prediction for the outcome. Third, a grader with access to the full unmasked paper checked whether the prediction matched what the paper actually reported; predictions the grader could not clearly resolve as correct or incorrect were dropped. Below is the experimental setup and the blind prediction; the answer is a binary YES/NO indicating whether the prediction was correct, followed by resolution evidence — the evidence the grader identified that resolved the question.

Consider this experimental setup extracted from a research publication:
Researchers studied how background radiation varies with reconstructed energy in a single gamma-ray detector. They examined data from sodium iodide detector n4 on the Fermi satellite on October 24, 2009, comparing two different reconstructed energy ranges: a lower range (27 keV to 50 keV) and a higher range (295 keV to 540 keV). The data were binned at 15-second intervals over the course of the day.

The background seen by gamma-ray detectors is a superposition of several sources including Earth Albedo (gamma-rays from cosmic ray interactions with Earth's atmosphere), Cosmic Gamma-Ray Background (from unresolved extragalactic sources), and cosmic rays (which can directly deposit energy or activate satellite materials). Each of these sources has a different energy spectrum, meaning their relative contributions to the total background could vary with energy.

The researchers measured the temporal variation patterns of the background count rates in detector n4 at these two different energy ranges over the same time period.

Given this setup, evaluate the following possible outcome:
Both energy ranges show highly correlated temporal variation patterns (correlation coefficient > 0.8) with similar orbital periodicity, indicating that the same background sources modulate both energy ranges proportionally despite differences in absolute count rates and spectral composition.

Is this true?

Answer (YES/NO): NO